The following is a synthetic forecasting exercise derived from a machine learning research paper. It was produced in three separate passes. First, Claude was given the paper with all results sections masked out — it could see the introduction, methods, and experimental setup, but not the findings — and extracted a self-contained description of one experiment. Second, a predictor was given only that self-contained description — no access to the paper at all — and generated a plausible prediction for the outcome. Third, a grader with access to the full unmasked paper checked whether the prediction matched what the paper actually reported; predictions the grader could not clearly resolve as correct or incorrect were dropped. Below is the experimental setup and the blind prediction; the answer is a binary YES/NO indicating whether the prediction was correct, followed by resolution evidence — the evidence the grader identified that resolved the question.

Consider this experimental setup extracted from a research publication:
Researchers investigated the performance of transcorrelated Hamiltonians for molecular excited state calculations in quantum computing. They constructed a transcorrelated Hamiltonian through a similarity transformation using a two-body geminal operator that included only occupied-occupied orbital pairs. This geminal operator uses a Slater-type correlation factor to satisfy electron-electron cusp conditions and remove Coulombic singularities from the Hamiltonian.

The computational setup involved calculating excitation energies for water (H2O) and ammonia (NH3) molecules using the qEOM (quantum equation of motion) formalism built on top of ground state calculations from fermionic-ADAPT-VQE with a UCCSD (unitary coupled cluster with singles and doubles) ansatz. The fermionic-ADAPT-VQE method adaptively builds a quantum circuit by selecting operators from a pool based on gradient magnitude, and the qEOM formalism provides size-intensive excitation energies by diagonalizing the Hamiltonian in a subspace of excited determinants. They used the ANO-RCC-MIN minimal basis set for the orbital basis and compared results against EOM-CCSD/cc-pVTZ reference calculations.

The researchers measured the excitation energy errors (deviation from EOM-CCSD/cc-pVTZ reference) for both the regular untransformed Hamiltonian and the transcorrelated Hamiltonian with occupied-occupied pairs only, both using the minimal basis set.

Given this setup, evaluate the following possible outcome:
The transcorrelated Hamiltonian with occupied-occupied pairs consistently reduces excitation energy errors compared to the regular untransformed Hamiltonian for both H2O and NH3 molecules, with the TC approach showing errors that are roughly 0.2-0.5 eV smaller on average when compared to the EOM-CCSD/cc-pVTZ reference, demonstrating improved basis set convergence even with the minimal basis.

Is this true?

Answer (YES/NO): NO